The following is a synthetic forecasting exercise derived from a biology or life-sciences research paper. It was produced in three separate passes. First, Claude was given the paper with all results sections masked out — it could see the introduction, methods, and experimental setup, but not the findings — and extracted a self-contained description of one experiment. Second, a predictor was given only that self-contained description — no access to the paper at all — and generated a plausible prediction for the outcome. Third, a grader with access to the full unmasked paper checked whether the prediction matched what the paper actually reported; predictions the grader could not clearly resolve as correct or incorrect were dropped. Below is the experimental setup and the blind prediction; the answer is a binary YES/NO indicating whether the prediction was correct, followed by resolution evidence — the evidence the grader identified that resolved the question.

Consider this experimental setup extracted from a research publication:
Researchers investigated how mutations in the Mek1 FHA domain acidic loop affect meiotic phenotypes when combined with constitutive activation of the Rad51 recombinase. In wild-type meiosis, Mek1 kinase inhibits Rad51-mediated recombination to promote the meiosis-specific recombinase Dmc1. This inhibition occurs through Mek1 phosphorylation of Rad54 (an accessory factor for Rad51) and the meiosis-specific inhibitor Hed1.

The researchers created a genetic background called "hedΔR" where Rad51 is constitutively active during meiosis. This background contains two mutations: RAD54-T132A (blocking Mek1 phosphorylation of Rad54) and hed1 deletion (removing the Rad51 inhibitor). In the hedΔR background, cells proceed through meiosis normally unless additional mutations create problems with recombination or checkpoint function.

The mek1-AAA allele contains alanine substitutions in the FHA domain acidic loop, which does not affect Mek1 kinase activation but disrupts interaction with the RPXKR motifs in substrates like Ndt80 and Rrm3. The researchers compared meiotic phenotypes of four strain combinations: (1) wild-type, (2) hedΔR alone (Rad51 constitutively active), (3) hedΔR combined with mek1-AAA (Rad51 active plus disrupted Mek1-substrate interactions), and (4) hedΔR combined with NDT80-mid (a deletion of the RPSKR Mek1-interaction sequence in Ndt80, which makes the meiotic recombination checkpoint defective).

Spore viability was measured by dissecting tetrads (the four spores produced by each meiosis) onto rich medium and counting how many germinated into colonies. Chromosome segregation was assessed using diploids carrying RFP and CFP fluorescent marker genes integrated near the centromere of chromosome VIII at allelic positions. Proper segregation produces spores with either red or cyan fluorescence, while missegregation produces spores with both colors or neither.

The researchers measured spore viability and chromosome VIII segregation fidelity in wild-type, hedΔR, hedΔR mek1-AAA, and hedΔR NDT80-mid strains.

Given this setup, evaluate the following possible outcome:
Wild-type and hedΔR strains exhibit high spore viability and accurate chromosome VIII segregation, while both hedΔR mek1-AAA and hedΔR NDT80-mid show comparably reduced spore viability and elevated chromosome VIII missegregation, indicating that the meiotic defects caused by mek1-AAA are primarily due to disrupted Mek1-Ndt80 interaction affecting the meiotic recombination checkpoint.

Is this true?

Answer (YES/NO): NO